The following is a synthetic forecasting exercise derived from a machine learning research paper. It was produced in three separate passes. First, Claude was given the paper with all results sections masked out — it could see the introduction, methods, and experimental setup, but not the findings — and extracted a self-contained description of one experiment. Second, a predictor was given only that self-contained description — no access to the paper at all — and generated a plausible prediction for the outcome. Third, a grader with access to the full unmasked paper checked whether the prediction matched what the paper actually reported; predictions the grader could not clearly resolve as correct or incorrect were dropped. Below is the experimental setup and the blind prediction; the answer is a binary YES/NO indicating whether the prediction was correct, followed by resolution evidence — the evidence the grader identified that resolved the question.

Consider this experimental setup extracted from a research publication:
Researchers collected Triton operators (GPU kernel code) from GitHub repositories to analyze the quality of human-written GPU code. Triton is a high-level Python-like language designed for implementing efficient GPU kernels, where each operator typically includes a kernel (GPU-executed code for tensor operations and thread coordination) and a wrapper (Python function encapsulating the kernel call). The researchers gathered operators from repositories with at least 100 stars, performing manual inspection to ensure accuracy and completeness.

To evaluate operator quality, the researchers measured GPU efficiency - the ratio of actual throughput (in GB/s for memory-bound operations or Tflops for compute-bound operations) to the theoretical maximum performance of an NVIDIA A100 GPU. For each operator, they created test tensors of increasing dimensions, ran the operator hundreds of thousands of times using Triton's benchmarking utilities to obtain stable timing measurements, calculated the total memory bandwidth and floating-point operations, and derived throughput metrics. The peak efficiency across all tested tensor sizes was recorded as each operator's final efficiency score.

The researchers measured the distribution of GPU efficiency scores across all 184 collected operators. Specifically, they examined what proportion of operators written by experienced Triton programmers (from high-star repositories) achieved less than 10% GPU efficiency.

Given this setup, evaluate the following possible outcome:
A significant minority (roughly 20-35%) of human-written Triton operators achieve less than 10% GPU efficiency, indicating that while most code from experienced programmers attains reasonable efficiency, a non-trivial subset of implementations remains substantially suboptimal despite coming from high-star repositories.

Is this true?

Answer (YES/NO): NO